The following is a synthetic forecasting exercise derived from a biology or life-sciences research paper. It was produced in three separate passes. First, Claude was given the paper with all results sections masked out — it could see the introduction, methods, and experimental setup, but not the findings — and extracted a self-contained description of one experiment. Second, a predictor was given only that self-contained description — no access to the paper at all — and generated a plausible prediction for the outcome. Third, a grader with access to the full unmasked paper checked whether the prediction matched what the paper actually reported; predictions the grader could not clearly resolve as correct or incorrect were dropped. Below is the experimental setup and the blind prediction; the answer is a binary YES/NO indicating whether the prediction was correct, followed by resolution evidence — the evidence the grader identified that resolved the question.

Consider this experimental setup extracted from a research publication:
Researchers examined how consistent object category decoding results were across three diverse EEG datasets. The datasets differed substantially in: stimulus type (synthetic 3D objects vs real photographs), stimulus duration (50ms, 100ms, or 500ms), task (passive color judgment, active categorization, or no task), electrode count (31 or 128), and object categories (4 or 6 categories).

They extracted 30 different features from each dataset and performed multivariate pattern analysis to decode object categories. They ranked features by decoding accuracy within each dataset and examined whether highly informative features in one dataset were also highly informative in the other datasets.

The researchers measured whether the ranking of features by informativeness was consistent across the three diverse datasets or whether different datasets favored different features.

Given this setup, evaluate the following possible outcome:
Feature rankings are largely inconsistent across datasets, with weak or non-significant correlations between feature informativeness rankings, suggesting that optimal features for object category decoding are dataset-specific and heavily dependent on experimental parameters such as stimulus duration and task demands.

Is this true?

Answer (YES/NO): NO